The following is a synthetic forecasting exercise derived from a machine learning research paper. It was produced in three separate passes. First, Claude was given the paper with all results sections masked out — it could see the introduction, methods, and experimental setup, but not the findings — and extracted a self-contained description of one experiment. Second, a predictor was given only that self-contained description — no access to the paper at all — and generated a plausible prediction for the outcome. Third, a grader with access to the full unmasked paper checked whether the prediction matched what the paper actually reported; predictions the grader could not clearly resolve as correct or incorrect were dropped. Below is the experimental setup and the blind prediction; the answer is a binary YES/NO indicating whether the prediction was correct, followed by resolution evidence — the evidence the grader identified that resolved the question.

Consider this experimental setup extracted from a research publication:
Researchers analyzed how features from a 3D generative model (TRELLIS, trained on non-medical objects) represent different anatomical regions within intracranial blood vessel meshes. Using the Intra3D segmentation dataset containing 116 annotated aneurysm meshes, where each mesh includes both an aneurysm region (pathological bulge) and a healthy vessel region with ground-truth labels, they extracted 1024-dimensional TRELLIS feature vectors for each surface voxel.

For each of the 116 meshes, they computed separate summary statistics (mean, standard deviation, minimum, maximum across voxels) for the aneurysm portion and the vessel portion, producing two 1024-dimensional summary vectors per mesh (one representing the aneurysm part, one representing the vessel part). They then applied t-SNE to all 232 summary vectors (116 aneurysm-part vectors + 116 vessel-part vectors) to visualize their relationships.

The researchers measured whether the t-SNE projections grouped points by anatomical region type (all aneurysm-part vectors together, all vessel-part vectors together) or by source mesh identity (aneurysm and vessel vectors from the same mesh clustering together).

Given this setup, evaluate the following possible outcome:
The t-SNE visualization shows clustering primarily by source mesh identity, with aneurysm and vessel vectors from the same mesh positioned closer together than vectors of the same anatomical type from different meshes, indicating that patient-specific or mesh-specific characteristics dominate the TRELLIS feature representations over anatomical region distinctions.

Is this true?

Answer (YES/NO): NO